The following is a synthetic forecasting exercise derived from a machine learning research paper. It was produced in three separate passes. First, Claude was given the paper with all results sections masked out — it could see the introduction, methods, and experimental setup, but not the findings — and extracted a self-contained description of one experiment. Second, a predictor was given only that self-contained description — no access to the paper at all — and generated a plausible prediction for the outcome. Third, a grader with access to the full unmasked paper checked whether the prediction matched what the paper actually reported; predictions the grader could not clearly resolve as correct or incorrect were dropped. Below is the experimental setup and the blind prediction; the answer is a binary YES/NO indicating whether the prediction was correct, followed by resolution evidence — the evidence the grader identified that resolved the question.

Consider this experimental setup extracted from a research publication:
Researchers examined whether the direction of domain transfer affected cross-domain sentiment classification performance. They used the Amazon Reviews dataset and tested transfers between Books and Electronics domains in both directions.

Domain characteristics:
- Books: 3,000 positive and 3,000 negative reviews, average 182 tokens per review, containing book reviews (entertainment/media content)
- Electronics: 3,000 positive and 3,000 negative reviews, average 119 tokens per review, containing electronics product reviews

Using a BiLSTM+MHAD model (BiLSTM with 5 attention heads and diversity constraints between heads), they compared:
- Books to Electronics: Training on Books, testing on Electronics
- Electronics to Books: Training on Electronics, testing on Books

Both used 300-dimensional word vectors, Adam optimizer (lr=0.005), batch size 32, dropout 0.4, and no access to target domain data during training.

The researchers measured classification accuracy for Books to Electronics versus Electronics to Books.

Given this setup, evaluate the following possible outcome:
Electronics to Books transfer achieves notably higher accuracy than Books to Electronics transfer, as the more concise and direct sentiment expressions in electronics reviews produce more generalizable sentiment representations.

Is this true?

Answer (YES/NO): NO